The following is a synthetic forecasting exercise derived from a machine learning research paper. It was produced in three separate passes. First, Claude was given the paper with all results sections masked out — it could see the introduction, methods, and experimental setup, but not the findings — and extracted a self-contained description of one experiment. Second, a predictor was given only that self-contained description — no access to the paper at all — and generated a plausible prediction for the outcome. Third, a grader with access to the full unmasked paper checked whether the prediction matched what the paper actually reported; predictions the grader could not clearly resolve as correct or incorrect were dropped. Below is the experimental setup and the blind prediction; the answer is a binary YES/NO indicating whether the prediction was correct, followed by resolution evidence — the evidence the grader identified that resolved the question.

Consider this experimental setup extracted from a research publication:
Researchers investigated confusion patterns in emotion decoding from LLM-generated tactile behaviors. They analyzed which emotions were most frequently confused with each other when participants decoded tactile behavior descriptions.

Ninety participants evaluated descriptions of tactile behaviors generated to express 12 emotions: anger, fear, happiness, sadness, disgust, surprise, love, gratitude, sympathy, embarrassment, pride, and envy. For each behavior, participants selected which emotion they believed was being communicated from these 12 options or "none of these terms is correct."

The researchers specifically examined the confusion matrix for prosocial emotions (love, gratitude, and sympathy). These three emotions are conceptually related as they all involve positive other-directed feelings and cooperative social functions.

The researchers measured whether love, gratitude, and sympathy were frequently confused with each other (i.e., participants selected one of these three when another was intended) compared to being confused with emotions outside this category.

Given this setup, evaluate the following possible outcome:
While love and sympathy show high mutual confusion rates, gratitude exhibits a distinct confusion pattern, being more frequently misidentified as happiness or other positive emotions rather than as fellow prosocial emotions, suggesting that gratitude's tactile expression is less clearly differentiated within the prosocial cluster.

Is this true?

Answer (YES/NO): NO